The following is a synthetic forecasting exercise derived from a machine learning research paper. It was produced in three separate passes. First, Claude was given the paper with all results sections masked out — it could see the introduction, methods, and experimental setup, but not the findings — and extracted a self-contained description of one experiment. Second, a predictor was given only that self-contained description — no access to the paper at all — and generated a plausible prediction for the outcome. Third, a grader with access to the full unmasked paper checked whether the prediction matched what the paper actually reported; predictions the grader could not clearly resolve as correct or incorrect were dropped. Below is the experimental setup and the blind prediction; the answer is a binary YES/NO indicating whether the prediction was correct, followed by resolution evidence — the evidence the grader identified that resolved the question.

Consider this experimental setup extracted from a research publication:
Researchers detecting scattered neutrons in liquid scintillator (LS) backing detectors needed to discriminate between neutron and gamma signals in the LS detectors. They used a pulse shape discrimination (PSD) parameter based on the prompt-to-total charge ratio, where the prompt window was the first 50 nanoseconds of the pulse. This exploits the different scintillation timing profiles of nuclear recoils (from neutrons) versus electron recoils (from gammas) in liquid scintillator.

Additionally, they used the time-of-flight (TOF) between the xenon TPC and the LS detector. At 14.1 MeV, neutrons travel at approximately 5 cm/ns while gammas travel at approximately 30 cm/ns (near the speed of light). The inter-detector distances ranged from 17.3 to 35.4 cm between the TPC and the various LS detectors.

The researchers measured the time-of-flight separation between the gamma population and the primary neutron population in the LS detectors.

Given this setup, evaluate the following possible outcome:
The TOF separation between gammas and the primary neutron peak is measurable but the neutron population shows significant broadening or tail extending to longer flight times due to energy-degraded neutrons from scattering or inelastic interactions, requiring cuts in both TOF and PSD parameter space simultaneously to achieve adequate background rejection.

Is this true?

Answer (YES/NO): YES